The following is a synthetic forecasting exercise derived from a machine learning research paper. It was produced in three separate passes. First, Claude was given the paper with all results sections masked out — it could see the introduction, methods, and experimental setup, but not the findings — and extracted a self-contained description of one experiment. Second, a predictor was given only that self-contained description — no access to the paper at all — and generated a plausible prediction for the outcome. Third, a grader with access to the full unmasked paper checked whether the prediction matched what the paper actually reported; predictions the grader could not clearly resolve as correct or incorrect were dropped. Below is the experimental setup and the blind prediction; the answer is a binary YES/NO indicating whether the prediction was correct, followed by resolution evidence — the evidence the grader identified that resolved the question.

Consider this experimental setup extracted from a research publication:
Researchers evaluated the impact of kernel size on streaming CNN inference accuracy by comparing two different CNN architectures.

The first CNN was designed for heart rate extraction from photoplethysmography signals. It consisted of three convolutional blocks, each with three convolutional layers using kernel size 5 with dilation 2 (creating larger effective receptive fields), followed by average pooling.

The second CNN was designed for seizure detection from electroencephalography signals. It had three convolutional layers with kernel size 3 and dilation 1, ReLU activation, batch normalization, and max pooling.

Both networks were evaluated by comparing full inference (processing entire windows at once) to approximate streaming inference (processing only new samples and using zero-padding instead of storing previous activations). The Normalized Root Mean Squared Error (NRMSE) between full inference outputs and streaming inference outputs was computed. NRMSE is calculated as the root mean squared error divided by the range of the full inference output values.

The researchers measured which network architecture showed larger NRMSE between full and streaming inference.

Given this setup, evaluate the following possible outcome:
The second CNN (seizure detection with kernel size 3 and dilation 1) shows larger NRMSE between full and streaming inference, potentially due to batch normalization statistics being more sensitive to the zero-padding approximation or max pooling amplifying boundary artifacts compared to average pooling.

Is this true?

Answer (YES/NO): NO